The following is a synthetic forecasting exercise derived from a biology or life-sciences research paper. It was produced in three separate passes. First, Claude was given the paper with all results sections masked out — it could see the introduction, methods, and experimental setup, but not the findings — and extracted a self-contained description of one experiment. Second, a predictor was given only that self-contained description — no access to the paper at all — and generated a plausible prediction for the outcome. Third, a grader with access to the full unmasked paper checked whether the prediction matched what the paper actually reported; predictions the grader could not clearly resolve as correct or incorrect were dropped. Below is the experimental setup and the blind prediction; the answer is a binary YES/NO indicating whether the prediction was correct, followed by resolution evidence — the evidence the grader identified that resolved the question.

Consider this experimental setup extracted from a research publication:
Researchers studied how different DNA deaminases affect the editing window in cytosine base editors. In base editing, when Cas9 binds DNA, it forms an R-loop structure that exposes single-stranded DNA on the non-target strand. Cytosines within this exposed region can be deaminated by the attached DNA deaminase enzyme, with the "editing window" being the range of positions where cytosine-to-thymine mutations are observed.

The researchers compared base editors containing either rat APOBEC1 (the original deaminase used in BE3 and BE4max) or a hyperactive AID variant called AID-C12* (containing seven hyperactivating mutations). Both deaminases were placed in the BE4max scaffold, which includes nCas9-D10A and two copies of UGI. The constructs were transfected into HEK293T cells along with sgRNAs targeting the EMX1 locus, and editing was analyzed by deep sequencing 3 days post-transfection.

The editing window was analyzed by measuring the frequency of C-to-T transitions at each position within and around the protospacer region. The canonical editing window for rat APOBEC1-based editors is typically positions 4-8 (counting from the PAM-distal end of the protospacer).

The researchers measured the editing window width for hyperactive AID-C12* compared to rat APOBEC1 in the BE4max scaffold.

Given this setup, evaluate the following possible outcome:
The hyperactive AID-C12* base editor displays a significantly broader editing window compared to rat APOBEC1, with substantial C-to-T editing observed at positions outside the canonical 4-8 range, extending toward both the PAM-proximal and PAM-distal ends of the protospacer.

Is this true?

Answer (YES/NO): NO